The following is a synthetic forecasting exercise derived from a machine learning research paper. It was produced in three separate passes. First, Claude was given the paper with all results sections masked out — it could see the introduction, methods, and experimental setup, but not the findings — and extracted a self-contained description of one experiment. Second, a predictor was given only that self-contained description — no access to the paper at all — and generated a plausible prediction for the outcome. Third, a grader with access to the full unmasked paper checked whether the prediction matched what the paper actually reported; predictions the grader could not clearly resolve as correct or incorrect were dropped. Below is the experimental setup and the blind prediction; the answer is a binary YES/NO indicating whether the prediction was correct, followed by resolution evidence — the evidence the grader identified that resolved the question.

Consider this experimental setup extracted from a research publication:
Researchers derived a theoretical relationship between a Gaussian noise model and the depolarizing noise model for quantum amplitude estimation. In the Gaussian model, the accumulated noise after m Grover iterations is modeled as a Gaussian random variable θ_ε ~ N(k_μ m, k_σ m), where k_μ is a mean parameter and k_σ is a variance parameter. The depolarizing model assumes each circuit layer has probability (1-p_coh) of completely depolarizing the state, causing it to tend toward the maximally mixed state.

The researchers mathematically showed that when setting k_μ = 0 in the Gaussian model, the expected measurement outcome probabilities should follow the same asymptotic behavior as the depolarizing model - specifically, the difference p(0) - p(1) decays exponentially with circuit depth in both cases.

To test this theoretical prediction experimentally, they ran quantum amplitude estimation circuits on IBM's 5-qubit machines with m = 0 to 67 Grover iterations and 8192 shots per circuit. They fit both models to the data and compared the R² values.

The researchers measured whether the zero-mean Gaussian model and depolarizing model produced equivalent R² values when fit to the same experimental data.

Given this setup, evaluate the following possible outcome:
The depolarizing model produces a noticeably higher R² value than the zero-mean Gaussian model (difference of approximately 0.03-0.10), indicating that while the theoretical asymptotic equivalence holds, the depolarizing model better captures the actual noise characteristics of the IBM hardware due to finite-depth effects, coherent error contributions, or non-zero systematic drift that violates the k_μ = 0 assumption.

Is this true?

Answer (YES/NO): NO